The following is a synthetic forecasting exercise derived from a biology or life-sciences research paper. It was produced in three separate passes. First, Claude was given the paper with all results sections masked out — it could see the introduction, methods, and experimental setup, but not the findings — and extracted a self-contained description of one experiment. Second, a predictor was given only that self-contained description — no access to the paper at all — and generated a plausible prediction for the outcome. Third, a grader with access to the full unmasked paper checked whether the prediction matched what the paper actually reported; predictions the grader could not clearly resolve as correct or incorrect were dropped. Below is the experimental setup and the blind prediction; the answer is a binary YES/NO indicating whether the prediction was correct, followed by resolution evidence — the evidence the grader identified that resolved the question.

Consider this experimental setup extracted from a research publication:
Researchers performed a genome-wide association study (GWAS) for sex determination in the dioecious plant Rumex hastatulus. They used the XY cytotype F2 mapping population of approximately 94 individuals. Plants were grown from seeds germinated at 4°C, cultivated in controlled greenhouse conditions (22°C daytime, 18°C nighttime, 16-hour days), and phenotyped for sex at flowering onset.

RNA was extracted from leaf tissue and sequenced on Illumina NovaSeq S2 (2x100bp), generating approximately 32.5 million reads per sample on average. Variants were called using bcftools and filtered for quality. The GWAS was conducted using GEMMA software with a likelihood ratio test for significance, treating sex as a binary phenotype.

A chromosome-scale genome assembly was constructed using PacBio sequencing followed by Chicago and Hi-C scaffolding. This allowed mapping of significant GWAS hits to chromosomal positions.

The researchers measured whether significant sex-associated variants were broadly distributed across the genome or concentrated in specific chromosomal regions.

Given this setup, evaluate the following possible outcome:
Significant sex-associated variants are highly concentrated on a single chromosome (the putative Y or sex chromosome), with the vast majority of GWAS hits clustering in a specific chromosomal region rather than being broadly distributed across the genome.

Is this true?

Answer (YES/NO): YES